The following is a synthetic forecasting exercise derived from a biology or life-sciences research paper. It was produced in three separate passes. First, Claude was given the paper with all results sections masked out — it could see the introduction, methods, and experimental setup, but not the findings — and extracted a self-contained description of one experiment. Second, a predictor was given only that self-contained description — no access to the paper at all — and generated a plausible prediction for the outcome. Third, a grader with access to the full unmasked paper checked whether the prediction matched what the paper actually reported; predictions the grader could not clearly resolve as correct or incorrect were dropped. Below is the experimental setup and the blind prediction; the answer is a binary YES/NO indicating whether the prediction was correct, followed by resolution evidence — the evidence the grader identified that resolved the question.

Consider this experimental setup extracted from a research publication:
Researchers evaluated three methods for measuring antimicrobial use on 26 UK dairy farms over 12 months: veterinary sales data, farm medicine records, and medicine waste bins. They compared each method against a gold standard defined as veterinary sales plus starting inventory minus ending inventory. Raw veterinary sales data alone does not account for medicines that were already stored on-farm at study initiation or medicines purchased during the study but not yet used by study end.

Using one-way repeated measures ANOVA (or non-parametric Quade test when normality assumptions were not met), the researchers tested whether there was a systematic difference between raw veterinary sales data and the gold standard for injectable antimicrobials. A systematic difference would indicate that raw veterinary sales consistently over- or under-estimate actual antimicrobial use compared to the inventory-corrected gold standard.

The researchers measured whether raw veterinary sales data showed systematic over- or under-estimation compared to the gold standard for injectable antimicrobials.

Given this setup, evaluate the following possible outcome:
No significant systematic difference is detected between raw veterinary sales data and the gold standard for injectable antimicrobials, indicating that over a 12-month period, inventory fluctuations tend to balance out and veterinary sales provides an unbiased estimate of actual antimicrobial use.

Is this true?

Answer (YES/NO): YES